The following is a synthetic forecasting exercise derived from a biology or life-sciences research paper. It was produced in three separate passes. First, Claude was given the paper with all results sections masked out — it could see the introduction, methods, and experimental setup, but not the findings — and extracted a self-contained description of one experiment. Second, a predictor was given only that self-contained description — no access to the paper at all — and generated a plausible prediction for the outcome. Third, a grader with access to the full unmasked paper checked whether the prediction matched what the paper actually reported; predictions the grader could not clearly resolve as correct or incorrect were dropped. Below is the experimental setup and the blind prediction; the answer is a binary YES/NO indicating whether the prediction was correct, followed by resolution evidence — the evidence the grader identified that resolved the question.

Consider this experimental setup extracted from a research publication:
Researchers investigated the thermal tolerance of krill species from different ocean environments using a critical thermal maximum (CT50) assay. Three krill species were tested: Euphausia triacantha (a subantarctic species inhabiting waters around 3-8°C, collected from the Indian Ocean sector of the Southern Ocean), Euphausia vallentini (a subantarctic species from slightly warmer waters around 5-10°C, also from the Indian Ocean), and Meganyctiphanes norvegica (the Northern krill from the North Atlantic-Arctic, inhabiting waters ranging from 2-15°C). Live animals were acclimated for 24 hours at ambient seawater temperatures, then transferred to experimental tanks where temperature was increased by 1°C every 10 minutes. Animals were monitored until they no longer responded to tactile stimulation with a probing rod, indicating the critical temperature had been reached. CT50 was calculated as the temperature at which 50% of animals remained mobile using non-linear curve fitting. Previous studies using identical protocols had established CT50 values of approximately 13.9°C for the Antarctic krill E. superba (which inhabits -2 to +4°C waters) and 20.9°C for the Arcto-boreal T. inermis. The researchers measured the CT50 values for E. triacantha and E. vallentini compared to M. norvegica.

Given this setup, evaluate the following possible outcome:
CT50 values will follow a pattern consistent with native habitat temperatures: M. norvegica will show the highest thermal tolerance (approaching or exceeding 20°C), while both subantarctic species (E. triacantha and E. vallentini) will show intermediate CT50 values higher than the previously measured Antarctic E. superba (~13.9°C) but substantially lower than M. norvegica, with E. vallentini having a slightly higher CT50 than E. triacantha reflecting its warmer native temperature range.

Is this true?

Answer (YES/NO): NO